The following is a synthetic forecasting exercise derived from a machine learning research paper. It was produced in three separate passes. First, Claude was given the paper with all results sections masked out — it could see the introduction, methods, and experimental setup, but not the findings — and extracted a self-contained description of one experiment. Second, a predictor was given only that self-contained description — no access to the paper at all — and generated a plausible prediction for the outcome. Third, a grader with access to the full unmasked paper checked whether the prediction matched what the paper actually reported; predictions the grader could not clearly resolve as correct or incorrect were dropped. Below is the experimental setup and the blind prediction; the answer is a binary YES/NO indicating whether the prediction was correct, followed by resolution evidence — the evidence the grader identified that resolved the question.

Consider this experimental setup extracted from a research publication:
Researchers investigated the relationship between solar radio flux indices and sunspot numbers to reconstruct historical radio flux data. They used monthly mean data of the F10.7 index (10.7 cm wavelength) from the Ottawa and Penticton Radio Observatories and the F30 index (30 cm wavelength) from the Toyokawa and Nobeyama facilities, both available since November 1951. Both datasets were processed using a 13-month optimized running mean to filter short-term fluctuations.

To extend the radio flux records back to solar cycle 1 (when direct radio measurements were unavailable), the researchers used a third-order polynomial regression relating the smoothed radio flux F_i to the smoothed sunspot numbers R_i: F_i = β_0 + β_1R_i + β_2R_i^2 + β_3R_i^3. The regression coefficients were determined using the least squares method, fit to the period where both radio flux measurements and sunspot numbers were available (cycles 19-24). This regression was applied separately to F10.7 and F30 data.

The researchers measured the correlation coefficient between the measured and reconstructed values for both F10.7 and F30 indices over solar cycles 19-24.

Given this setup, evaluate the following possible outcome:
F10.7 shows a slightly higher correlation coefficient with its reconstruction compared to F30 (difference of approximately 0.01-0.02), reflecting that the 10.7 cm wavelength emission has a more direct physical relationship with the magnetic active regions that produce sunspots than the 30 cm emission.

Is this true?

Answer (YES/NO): YES